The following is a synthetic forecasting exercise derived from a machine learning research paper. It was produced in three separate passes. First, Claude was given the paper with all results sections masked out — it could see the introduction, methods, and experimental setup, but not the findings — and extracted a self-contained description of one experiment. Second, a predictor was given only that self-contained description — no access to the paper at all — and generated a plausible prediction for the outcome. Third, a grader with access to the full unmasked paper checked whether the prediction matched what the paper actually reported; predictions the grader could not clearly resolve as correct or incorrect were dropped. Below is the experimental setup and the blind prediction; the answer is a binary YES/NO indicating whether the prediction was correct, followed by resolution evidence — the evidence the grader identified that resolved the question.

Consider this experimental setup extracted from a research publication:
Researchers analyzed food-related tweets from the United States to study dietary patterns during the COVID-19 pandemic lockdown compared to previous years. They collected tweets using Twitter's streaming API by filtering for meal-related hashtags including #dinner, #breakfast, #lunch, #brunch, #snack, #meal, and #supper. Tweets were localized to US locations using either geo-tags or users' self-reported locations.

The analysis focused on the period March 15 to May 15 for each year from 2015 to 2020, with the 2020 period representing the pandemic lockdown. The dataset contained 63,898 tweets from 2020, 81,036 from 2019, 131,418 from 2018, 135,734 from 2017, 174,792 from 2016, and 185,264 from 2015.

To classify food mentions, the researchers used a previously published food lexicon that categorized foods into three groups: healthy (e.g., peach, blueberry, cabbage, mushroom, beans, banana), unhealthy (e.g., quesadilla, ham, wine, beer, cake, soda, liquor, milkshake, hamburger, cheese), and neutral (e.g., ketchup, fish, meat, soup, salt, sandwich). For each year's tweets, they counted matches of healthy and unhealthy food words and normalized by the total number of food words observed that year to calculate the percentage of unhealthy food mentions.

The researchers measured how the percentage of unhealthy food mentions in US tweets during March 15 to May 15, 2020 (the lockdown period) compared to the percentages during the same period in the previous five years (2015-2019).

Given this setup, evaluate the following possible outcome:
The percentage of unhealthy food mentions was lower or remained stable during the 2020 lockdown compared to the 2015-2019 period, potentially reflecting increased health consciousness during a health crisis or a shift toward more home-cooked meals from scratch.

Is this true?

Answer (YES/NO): NO